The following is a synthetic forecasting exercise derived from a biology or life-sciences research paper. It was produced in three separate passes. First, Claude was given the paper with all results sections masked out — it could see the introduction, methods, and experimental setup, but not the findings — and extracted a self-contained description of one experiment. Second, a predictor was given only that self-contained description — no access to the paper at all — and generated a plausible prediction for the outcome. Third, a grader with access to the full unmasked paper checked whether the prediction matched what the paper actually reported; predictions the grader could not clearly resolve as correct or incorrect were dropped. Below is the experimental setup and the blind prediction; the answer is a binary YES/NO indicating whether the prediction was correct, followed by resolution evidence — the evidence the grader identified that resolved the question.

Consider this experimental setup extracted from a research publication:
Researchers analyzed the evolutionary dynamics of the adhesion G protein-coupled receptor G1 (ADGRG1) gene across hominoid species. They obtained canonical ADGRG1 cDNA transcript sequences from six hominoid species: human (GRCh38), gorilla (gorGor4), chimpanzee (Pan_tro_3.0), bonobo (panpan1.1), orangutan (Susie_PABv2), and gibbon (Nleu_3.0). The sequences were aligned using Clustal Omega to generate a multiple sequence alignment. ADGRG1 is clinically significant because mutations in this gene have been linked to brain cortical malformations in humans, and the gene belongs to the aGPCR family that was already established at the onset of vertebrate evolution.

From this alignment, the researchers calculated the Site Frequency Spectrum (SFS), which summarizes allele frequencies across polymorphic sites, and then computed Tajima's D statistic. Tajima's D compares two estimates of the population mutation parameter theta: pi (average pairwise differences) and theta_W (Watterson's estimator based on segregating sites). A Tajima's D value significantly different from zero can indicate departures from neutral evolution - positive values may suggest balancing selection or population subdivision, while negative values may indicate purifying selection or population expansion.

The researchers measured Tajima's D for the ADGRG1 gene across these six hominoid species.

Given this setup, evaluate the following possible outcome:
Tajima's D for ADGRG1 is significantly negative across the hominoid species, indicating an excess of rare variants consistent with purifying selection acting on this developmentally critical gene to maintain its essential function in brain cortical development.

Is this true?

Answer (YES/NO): NO